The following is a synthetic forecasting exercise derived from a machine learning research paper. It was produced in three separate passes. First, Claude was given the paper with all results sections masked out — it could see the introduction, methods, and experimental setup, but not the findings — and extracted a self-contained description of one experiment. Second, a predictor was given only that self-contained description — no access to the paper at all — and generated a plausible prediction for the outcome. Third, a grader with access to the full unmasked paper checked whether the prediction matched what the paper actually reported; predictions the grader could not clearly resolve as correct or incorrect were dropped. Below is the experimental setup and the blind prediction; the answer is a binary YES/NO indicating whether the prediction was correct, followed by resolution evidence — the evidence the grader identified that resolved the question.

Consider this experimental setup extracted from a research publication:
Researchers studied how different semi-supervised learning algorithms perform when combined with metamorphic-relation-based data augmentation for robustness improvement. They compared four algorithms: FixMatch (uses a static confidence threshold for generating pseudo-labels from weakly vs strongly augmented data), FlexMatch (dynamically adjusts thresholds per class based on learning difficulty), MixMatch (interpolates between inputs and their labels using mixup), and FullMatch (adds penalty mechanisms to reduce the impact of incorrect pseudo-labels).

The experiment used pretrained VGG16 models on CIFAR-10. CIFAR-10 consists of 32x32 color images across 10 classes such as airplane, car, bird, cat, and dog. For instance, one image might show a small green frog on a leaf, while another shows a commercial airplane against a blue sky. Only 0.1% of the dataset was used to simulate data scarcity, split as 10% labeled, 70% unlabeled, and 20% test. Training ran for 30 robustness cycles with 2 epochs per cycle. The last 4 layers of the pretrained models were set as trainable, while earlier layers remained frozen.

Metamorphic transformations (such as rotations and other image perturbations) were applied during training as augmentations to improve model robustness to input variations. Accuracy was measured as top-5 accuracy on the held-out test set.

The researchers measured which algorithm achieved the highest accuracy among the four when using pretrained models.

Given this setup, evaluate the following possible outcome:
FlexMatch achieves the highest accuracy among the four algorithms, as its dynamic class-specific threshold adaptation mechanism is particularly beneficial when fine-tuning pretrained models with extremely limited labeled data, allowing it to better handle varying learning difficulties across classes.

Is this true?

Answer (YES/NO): NO